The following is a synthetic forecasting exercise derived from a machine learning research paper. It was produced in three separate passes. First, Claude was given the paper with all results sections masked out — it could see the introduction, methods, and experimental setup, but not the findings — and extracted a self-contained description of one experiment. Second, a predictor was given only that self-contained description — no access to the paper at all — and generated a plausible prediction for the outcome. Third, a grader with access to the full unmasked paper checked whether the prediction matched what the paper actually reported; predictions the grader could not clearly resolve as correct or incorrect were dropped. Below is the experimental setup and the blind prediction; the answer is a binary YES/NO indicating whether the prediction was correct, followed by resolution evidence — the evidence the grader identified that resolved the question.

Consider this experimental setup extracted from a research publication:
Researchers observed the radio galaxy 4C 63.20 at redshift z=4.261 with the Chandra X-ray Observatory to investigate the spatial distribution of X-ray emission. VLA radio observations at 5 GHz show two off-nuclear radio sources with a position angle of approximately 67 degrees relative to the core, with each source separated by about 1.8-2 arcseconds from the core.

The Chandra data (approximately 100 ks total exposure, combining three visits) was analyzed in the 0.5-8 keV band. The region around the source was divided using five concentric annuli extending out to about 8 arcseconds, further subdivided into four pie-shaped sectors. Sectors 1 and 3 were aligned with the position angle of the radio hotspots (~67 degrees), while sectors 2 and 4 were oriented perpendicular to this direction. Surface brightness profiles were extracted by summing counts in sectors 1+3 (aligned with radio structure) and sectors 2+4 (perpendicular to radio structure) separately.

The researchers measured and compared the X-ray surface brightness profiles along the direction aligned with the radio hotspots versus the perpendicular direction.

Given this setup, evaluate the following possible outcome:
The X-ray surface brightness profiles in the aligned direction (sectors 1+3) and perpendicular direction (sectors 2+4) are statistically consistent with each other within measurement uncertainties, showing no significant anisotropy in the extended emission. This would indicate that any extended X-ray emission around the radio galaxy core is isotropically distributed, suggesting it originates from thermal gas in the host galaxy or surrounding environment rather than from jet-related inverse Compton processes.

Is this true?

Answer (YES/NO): NO